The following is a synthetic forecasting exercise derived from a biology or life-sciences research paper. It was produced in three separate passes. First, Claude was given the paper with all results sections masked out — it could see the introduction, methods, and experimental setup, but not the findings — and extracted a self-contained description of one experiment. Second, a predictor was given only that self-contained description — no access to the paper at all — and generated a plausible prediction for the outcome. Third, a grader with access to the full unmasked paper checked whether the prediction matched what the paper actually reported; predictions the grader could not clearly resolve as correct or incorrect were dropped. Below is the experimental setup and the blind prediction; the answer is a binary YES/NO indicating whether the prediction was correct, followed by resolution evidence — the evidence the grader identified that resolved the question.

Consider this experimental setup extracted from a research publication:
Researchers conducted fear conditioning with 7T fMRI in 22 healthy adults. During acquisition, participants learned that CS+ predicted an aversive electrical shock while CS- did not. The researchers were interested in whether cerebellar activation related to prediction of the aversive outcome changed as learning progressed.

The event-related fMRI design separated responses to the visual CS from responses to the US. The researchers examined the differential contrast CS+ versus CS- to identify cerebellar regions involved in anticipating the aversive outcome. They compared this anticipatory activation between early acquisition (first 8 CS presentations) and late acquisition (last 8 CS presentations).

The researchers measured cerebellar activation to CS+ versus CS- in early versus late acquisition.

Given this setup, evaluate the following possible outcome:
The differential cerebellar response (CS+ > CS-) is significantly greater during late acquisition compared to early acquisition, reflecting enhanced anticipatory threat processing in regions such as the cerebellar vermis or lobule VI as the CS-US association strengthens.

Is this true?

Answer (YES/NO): NO